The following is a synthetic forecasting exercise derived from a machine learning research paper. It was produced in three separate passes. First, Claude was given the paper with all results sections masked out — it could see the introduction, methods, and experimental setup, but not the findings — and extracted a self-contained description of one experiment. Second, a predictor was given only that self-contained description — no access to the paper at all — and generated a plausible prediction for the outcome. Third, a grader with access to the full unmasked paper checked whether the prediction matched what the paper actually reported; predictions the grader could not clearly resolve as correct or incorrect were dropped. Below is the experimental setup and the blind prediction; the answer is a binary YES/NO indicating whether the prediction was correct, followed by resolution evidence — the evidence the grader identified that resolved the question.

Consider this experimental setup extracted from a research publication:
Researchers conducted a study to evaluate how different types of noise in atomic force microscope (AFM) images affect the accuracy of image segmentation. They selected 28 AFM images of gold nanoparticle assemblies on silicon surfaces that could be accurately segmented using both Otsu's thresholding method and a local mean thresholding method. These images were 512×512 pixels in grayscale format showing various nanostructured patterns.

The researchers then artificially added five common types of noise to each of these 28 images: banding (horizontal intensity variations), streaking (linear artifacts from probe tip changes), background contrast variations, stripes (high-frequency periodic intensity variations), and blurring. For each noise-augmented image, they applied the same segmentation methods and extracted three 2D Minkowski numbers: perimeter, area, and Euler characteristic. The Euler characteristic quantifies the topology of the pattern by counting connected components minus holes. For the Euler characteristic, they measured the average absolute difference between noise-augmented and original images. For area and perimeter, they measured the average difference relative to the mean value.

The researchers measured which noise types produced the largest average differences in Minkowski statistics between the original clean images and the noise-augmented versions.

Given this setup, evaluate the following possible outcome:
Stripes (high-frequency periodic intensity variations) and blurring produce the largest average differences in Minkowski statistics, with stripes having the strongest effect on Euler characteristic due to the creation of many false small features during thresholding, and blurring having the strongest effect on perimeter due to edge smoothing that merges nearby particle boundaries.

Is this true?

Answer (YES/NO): NO